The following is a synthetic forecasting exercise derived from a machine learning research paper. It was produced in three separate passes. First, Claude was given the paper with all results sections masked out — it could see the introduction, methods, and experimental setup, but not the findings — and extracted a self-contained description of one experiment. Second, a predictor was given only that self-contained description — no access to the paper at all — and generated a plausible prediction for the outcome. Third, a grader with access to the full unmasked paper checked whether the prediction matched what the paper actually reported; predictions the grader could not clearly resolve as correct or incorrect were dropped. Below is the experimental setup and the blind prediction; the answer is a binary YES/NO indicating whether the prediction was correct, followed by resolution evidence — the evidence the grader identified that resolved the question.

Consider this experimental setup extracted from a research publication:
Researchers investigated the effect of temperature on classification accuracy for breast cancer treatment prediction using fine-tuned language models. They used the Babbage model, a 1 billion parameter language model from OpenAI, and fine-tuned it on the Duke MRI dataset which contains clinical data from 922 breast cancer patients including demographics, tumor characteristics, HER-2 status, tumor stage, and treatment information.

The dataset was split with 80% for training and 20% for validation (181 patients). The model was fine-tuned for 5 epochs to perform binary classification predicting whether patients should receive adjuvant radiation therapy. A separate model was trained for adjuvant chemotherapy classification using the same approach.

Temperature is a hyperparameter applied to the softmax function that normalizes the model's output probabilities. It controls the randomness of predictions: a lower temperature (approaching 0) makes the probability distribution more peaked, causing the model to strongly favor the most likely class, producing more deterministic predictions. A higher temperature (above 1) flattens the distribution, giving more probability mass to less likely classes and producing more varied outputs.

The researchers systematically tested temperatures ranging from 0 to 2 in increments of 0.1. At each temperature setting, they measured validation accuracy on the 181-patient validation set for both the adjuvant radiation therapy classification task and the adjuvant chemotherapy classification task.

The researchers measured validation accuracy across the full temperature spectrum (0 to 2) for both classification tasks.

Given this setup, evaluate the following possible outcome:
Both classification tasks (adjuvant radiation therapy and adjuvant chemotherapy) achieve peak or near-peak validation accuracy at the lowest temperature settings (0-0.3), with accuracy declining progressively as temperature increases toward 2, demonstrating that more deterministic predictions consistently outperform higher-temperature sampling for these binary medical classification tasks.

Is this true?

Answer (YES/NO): NO